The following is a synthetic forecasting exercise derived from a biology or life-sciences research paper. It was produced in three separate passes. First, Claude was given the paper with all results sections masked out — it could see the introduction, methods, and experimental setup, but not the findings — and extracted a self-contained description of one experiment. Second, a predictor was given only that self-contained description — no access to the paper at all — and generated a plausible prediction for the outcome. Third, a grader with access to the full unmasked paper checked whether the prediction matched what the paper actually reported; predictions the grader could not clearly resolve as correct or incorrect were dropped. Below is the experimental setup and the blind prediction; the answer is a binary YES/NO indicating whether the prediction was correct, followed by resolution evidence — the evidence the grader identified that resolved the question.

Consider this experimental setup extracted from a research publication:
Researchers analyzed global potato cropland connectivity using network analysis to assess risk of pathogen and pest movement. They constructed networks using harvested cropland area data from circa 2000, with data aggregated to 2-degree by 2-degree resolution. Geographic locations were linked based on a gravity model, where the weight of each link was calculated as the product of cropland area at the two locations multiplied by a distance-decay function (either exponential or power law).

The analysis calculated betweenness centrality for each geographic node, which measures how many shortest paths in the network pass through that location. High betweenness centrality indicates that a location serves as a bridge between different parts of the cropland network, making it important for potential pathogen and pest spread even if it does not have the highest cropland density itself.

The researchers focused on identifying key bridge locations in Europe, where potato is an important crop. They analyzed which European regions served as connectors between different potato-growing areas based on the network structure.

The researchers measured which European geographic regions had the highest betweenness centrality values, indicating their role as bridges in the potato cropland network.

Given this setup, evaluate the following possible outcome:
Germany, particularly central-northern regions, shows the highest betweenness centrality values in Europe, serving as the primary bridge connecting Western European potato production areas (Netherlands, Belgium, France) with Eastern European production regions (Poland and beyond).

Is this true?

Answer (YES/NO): NO